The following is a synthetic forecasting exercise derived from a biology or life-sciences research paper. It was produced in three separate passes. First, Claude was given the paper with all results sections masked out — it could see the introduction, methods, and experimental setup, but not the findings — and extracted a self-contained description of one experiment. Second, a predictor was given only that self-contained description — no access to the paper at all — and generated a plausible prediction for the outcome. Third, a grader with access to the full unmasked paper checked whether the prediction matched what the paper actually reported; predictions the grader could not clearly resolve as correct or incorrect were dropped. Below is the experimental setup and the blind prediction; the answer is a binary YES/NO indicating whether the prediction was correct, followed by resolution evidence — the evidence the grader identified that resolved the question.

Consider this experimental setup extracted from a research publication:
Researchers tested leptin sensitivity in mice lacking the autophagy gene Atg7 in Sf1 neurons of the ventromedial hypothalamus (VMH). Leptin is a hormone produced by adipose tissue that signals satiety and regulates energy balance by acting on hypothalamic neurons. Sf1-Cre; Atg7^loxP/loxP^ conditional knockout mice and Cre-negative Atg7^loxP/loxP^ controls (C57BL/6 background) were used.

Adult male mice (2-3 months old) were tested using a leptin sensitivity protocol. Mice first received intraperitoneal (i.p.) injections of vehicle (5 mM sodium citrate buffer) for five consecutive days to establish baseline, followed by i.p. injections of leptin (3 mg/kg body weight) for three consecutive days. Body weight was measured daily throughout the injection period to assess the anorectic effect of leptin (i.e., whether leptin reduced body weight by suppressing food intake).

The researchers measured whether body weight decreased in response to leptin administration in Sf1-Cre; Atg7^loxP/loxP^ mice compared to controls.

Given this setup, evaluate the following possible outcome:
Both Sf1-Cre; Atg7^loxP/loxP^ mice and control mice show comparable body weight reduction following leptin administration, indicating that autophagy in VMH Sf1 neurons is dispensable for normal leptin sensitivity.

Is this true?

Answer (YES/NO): NO